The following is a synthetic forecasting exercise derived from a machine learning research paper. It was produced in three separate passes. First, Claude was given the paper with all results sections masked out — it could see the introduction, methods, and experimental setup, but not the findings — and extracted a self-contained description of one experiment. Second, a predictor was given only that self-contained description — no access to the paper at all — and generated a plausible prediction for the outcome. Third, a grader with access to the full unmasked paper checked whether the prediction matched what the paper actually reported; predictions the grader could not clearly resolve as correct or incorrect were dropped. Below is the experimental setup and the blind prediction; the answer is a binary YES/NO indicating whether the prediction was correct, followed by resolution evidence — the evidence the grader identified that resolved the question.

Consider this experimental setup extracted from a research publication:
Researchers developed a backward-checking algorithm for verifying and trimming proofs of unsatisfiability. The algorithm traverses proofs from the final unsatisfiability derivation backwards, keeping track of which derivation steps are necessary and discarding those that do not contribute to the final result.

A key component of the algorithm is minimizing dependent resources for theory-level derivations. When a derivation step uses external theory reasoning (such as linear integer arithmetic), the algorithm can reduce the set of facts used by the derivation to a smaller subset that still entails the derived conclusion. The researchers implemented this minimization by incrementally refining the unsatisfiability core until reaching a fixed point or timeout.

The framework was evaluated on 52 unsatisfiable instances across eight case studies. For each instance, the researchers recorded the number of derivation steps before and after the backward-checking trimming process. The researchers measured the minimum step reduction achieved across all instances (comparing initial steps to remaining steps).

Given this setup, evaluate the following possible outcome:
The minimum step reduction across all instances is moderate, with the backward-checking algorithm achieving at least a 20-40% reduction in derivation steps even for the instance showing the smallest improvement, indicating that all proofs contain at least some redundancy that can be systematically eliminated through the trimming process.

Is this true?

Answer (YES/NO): YES